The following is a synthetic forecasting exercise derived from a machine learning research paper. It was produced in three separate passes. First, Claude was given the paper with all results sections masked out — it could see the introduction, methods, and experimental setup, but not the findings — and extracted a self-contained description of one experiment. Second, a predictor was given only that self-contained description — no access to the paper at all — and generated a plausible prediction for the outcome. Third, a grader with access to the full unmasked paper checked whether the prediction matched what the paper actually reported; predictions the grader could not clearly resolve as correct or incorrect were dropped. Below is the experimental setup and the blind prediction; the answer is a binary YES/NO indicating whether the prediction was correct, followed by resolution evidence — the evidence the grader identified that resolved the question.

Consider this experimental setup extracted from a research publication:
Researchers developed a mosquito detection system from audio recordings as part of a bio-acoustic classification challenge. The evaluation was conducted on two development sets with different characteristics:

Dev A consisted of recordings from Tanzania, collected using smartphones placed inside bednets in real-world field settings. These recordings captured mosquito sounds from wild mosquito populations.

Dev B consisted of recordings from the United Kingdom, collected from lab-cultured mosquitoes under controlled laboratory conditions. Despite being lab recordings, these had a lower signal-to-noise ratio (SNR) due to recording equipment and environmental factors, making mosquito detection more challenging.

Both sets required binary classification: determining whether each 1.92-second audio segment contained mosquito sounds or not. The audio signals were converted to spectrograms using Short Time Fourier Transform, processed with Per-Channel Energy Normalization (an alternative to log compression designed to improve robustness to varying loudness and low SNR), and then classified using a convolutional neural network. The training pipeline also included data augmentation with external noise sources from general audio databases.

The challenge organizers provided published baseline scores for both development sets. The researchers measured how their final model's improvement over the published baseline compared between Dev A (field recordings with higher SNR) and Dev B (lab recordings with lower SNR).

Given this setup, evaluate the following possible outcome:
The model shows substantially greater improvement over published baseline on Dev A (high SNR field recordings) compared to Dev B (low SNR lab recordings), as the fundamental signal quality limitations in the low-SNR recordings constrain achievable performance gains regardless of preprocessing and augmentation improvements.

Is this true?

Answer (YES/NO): NO